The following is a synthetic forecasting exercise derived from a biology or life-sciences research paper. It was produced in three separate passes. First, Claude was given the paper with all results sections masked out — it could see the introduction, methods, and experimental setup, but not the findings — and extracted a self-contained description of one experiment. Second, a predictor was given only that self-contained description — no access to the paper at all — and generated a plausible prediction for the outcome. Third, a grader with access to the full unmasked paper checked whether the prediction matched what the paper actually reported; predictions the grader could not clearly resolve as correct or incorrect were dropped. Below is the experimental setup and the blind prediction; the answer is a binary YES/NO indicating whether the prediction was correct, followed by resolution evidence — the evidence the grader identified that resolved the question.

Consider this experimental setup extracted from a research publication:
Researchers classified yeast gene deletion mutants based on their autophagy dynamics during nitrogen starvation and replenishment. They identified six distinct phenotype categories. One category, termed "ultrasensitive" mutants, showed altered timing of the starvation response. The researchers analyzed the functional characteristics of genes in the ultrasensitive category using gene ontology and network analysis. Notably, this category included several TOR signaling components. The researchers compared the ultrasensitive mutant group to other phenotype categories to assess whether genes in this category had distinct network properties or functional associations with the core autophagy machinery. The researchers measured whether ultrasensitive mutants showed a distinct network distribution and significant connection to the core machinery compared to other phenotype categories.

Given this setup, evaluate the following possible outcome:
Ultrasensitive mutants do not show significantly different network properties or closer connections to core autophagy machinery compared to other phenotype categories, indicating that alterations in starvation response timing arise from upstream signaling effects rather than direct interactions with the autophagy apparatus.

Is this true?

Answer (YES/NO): YES